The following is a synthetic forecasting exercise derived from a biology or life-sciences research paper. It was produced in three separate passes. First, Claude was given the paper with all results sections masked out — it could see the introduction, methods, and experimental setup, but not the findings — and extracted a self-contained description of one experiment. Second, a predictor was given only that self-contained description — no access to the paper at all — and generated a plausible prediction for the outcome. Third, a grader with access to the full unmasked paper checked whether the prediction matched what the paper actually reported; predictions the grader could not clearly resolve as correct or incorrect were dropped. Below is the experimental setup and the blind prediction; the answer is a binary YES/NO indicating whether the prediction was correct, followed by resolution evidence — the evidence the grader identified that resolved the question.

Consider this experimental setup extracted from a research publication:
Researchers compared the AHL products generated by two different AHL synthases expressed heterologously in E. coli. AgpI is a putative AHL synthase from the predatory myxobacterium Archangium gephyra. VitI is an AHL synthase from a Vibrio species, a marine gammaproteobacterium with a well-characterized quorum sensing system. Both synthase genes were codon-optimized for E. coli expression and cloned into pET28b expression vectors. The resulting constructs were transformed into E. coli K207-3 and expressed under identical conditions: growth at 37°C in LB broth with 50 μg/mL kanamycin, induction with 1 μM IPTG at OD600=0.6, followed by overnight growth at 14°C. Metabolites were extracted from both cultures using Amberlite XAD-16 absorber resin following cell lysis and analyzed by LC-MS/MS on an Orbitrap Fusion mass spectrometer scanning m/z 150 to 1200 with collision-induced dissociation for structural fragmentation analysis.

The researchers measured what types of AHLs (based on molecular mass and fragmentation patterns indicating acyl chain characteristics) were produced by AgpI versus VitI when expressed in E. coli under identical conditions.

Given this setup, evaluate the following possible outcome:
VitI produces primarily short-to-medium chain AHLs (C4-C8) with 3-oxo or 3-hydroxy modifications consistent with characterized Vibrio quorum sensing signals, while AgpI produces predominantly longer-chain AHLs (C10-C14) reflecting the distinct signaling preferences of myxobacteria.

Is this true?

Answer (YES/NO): NO